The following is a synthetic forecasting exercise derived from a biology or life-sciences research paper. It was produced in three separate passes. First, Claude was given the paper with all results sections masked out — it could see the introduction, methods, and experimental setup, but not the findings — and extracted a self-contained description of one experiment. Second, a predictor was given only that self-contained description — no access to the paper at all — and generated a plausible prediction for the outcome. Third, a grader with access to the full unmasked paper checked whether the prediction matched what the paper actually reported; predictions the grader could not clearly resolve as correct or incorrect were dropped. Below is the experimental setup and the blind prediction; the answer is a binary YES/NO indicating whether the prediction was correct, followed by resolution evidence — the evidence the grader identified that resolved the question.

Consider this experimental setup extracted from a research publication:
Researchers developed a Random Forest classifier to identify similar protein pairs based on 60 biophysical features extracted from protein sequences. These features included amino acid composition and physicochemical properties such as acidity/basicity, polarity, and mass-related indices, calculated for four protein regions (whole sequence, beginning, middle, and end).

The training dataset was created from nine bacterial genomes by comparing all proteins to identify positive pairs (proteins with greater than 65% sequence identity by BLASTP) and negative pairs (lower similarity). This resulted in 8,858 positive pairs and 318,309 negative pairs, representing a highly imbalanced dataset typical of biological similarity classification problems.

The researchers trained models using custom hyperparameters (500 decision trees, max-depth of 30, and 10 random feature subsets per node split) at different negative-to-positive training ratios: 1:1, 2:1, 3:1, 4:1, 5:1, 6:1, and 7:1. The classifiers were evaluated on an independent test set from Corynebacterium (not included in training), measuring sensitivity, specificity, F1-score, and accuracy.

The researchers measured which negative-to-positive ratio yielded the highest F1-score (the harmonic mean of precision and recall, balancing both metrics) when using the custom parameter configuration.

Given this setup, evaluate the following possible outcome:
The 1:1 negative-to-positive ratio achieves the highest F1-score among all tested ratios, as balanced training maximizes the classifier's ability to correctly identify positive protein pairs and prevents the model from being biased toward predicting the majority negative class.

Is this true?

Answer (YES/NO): NO